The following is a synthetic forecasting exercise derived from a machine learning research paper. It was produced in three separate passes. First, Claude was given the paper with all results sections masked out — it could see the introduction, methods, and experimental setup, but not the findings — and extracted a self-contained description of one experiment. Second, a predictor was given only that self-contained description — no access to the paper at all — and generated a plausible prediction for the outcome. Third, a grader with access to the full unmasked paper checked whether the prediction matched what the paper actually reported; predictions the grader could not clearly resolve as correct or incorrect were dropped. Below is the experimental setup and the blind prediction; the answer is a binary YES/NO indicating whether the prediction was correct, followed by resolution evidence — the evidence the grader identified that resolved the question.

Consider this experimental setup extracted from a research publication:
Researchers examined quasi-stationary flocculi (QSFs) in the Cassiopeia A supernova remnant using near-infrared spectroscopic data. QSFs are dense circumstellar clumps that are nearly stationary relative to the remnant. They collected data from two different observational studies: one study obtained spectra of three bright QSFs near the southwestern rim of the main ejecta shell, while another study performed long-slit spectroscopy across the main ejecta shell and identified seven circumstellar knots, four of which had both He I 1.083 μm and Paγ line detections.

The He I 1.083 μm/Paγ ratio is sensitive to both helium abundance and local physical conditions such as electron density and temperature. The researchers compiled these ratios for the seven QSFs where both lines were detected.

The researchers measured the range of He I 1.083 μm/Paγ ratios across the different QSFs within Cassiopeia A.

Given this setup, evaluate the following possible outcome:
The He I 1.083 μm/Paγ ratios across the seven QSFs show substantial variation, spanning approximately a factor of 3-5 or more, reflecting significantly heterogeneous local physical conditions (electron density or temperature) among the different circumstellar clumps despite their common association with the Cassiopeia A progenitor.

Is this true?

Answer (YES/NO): NO